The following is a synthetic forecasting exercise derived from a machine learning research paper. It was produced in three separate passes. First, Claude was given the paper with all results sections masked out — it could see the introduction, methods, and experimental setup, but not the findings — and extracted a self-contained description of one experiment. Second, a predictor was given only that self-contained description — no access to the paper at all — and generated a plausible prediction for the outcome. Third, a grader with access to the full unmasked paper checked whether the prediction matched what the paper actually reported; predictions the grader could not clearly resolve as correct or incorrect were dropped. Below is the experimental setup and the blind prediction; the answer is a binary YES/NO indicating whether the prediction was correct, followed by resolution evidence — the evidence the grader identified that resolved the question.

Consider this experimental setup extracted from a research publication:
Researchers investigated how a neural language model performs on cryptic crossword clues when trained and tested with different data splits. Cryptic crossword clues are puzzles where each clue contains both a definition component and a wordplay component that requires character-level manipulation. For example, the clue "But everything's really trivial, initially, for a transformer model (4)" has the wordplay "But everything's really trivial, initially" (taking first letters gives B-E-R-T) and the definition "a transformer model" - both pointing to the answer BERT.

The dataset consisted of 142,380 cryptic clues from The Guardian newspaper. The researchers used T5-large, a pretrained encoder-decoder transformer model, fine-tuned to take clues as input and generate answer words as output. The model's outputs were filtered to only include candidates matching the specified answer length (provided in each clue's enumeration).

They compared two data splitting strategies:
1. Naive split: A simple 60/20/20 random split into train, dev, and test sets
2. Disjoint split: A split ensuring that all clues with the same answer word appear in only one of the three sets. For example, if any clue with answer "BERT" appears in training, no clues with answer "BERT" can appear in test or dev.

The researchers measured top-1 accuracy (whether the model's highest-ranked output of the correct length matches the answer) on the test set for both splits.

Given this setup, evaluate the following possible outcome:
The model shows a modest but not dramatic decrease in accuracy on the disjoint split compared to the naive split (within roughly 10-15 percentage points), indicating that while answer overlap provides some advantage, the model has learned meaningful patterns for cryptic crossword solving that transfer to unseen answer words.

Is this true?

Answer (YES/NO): NO